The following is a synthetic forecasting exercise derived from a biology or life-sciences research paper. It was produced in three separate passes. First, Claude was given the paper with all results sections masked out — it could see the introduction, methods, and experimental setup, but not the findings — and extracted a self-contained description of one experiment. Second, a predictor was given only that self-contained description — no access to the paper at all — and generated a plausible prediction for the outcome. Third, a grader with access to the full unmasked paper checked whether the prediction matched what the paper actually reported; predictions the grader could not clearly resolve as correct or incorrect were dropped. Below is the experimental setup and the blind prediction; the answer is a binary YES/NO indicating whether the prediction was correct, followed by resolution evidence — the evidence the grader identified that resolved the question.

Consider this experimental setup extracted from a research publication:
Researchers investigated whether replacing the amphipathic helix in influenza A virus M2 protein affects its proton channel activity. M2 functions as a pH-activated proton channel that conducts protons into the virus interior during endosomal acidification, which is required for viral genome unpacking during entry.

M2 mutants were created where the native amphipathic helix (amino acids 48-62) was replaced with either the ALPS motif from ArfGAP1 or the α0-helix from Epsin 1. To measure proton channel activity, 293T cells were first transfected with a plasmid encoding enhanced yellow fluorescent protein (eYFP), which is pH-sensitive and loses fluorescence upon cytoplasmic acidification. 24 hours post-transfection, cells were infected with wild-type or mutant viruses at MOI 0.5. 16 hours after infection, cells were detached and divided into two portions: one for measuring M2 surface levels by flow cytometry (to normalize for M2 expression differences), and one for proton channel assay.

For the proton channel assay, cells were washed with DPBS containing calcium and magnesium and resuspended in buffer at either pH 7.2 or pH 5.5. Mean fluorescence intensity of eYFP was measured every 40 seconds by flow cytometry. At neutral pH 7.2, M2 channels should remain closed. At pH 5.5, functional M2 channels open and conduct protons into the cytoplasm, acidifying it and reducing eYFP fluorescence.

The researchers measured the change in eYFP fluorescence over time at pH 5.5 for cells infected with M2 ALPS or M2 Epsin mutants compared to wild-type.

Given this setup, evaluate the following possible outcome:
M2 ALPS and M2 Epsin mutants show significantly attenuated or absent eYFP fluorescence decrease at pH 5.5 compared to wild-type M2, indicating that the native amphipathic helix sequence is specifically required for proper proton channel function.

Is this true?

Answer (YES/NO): NO